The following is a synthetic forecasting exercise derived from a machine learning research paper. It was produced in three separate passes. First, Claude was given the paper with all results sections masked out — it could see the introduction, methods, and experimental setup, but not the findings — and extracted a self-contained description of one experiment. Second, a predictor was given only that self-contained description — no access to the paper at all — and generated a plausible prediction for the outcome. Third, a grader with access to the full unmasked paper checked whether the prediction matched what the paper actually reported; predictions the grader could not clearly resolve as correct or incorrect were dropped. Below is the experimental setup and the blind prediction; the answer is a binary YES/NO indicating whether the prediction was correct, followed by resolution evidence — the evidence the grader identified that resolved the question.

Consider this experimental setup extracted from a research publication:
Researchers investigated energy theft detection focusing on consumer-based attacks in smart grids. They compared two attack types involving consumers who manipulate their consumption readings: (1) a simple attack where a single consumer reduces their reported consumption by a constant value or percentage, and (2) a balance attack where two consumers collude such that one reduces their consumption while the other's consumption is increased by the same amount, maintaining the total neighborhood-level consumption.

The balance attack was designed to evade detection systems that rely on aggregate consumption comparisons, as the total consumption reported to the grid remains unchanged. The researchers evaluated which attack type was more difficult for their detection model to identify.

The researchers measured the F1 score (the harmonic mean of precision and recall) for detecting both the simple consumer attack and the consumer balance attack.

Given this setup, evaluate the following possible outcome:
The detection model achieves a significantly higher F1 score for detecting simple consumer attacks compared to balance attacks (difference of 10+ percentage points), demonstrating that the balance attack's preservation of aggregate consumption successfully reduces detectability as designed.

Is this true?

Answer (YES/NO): NO